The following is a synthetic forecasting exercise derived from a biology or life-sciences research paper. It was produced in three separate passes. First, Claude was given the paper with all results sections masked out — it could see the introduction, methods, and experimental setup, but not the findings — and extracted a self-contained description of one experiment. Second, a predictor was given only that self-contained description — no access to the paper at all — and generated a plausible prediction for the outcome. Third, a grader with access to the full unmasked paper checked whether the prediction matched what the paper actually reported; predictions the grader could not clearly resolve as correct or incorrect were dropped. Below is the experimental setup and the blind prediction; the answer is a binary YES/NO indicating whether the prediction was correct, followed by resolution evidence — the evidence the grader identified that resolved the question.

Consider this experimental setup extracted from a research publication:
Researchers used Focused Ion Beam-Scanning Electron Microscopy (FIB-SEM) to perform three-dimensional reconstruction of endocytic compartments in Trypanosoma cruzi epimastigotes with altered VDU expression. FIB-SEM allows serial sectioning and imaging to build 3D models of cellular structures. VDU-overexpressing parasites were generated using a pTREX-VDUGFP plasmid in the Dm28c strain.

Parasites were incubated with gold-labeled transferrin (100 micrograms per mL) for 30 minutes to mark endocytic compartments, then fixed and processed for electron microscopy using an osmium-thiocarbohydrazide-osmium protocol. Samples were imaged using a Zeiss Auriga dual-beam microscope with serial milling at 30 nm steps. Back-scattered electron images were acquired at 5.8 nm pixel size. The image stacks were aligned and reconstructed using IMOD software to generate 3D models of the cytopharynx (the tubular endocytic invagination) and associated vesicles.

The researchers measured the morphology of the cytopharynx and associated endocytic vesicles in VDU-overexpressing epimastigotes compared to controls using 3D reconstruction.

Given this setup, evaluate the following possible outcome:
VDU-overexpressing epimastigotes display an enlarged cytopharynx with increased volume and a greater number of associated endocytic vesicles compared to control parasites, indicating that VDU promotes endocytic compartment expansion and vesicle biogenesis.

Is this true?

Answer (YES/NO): NO